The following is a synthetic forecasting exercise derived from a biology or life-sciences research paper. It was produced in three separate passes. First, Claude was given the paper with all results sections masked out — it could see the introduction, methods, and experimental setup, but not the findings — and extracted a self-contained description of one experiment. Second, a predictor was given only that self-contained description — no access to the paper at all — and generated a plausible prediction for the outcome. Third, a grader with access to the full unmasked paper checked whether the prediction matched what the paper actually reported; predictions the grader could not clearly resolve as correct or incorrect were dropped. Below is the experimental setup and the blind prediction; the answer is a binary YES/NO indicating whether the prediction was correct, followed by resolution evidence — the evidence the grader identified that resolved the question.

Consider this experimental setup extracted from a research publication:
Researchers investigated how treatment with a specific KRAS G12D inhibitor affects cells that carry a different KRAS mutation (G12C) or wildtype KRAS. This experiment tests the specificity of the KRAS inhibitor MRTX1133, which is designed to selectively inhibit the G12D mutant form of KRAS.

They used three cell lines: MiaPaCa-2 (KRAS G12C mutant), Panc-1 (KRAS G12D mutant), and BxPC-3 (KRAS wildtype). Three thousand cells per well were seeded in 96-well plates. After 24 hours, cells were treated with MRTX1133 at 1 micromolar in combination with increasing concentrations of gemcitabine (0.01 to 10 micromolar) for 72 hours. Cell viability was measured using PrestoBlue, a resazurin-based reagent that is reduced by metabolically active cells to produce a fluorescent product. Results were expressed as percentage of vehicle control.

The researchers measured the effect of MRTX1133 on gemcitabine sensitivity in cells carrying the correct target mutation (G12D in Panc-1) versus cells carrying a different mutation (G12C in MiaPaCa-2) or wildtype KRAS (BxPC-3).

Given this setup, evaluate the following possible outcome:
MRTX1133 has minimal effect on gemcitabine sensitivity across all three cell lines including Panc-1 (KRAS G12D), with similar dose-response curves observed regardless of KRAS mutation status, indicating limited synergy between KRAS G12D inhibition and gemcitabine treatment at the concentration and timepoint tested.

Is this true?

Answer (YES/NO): NO